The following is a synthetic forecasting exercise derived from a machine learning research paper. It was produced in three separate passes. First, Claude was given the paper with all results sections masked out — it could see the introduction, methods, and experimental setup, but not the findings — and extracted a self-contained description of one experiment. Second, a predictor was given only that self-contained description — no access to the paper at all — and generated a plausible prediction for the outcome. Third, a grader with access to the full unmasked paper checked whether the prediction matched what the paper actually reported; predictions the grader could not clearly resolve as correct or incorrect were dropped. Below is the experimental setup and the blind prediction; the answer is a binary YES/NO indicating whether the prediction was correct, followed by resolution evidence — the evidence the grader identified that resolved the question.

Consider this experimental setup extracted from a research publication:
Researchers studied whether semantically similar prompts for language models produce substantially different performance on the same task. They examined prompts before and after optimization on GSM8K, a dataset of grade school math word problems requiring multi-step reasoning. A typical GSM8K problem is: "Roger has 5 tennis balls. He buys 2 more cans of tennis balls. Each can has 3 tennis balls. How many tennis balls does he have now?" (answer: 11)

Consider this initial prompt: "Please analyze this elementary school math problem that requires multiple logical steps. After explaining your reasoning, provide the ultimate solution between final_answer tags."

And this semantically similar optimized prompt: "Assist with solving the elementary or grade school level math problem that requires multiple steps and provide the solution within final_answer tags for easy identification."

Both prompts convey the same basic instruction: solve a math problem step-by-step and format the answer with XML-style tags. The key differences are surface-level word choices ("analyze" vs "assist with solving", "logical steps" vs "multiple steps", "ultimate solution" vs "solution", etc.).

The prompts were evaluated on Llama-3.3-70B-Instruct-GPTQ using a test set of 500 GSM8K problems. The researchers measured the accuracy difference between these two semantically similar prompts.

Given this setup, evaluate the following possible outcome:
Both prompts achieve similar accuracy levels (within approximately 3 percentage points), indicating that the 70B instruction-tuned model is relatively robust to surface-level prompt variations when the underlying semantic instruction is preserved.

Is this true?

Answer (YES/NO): NO